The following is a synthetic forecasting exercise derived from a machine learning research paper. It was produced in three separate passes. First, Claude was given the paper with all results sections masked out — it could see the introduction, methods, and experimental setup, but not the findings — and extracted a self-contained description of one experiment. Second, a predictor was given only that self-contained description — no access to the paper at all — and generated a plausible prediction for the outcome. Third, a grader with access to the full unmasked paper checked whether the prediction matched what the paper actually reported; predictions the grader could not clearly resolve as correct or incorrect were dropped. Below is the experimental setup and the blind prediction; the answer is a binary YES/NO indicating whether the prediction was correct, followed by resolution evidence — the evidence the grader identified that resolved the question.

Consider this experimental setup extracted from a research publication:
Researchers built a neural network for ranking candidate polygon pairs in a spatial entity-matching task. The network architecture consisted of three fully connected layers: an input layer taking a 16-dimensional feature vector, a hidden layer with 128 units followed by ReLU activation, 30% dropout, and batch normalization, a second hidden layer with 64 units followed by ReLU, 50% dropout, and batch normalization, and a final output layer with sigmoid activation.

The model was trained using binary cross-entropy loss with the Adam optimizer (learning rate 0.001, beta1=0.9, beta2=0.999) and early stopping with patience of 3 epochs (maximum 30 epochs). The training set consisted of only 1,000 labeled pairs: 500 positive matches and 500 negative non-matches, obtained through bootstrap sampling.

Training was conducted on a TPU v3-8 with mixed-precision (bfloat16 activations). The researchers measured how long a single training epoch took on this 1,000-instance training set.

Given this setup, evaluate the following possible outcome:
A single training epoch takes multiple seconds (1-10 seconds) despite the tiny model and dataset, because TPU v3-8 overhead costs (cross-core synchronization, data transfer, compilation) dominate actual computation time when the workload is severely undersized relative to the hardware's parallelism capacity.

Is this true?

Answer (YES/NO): NO